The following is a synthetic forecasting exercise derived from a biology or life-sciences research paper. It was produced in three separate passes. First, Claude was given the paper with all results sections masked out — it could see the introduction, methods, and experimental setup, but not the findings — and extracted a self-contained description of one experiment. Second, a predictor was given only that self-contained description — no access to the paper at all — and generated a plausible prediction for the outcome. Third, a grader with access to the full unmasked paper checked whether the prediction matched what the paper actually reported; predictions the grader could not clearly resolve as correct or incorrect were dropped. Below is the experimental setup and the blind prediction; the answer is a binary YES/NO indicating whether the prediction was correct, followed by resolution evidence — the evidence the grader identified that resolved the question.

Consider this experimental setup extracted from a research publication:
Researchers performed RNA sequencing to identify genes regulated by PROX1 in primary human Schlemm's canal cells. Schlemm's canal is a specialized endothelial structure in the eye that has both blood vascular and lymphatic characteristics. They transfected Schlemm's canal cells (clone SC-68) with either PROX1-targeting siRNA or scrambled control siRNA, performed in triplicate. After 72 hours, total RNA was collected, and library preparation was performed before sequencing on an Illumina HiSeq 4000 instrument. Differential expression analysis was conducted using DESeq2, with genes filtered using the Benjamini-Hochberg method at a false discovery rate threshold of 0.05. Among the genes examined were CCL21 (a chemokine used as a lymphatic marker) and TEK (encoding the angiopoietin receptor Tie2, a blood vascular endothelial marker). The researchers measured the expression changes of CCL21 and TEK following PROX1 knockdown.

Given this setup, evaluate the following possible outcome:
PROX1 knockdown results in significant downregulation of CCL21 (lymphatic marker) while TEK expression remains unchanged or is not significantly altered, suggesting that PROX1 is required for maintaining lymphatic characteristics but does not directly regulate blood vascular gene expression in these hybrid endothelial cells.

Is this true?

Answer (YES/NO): YES